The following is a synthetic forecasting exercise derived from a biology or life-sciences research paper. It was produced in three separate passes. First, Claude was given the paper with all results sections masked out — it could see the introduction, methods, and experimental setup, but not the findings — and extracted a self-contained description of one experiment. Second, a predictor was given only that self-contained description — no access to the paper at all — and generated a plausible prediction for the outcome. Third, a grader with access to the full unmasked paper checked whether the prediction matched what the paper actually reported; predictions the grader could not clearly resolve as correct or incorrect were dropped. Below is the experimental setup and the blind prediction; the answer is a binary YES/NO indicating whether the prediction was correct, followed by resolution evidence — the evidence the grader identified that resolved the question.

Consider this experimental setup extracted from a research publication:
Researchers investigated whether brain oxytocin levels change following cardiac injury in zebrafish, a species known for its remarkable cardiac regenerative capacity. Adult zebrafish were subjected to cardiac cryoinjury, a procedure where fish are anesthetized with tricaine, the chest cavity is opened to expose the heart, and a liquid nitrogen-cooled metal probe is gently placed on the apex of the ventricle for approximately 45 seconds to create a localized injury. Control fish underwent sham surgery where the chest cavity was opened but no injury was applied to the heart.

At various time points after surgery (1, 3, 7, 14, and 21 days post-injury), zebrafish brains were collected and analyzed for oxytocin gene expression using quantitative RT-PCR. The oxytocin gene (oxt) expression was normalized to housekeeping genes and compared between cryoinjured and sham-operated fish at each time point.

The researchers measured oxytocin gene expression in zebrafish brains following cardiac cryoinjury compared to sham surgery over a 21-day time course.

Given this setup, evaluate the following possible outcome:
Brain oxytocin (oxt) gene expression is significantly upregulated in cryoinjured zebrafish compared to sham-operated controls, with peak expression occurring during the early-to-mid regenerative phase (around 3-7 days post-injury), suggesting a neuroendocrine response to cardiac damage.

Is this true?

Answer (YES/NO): YES